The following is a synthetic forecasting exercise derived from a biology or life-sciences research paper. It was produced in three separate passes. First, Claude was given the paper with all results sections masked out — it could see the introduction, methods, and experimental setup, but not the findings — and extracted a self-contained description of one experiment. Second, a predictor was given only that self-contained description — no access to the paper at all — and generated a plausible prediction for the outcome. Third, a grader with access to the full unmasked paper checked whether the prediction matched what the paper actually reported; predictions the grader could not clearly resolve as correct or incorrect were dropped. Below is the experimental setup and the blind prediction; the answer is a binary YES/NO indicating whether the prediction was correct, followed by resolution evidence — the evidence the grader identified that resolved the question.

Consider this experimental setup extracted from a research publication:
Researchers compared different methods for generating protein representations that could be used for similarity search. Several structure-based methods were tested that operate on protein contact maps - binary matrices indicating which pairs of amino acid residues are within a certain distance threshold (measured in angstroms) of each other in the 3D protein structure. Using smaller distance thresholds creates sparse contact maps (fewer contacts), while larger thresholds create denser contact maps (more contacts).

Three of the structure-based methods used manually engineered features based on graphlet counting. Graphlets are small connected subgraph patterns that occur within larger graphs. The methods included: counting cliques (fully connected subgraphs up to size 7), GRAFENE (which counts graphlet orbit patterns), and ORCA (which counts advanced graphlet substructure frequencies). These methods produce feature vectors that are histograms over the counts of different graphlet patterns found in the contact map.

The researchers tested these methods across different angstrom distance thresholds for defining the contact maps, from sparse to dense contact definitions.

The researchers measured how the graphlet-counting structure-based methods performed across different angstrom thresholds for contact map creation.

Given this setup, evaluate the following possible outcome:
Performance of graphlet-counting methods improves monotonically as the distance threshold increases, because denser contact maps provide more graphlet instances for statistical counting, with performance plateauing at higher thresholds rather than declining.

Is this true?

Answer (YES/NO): NO